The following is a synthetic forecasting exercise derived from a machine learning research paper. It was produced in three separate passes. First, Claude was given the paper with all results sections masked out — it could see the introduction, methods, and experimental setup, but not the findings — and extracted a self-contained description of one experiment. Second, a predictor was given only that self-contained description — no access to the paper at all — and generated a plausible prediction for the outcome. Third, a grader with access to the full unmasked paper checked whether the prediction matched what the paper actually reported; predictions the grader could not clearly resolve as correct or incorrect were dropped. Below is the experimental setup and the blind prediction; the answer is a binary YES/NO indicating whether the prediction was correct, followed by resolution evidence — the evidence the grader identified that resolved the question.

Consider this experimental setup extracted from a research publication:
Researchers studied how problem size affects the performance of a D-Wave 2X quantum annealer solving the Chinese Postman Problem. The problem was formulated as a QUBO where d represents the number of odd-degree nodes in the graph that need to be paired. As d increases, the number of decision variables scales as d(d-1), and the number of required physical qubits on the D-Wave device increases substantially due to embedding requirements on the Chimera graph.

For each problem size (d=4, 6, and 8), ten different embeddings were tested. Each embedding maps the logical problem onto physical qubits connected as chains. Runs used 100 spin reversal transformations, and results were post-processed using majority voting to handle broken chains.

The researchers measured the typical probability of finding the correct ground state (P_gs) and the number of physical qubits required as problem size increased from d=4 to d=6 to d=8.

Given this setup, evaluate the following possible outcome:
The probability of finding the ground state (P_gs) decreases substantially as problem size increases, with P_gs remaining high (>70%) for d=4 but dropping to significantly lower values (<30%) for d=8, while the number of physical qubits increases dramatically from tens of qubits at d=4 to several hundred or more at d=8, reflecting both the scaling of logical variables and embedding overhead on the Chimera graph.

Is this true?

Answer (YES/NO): YES